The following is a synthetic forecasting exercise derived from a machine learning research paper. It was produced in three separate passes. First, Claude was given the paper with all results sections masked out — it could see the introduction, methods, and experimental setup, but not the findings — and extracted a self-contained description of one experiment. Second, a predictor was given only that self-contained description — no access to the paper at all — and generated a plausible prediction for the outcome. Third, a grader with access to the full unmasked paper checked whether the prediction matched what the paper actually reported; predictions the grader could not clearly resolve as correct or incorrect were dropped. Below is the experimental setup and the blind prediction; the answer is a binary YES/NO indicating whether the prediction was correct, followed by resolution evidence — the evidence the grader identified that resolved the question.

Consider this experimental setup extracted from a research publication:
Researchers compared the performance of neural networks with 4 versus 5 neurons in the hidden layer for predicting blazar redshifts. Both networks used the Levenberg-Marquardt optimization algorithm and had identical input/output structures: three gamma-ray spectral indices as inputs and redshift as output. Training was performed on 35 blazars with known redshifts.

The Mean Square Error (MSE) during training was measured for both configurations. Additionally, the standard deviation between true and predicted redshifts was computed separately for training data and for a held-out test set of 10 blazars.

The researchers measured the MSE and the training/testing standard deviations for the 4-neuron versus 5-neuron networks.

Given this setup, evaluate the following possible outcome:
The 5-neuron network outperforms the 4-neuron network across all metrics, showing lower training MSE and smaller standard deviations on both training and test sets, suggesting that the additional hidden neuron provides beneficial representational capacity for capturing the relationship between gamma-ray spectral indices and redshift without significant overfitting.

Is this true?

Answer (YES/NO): NO